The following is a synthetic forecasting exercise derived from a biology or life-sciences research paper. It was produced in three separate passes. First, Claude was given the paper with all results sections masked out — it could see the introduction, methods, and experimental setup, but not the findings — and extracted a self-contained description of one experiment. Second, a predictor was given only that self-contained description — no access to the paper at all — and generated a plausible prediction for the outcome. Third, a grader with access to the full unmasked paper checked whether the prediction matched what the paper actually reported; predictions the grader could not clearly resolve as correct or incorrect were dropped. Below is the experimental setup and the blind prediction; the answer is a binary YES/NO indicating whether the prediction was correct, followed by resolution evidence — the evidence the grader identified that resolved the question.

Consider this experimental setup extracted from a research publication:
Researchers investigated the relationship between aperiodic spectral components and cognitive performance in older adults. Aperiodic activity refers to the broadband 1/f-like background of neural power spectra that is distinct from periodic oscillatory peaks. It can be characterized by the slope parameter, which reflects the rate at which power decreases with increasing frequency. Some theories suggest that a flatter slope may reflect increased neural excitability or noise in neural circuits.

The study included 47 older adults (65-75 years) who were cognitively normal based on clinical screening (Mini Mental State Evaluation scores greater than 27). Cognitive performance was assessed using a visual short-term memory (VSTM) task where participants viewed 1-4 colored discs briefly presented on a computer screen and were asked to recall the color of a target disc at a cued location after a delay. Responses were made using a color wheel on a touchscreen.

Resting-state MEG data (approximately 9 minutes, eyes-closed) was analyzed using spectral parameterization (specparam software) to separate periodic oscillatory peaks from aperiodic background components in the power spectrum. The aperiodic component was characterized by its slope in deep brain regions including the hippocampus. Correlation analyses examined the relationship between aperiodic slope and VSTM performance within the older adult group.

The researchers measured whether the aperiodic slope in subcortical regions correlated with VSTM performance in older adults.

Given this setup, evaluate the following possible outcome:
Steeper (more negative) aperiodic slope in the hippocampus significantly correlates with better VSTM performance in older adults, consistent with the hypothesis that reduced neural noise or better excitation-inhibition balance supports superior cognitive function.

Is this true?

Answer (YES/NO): YES